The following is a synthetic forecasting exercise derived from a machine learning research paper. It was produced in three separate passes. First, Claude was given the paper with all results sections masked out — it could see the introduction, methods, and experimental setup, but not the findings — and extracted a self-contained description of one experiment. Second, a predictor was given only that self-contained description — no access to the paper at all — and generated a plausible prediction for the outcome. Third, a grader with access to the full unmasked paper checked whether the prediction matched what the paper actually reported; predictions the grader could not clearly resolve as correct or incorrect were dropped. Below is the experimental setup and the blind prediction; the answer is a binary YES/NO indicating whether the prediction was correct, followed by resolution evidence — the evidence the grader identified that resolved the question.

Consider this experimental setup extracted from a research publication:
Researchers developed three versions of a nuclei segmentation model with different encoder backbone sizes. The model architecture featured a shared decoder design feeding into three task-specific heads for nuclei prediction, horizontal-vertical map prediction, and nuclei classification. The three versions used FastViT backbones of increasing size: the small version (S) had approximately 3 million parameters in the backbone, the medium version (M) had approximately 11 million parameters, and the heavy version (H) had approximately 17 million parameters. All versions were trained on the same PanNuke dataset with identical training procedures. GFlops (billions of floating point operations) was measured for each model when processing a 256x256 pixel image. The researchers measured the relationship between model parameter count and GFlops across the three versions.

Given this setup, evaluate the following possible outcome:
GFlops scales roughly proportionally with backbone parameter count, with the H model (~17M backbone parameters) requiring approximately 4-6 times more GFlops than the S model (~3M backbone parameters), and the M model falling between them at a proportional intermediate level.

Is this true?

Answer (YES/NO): NO